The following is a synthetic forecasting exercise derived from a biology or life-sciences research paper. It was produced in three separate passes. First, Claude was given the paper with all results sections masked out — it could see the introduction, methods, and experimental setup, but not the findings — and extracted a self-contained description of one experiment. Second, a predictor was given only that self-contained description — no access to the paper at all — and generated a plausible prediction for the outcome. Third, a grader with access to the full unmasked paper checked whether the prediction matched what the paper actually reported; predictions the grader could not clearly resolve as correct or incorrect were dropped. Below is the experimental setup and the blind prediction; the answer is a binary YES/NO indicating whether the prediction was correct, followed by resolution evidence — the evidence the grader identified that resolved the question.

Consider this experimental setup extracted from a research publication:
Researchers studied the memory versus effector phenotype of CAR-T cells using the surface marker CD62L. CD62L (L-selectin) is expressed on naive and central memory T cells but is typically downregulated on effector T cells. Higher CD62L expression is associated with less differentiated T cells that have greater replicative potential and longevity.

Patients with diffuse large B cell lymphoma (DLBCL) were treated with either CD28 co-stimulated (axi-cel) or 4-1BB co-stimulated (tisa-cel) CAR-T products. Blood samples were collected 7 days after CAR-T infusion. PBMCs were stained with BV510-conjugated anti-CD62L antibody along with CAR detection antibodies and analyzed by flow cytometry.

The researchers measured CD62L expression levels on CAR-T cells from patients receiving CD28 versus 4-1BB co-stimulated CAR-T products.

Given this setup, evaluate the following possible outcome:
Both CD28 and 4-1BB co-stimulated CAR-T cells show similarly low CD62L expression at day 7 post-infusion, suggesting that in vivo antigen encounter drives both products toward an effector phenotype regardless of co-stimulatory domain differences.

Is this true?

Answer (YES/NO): NO